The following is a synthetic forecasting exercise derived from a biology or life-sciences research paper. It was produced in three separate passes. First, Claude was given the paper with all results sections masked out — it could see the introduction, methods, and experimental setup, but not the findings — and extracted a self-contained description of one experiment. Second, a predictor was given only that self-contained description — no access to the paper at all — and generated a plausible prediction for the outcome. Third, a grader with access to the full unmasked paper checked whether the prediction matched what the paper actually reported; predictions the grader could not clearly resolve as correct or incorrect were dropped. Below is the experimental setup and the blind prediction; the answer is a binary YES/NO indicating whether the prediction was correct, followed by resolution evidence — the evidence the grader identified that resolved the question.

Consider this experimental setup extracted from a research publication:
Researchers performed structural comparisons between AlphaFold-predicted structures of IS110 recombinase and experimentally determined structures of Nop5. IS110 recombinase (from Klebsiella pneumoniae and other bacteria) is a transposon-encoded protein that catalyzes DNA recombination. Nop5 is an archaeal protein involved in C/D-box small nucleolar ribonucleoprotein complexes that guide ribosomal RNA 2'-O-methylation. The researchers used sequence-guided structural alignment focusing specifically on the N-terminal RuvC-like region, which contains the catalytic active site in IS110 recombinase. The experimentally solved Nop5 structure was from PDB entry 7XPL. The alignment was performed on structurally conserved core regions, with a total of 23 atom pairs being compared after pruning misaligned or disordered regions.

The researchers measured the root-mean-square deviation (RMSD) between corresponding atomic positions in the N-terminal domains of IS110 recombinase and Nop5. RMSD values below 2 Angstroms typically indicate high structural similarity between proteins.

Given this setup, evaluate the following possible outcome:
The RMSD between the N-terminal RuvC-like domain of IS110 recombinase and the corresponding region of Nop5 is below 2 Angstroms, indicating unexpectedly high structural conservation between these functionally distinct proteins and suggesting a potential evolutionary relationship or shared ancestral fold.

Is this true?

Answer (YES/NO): YES